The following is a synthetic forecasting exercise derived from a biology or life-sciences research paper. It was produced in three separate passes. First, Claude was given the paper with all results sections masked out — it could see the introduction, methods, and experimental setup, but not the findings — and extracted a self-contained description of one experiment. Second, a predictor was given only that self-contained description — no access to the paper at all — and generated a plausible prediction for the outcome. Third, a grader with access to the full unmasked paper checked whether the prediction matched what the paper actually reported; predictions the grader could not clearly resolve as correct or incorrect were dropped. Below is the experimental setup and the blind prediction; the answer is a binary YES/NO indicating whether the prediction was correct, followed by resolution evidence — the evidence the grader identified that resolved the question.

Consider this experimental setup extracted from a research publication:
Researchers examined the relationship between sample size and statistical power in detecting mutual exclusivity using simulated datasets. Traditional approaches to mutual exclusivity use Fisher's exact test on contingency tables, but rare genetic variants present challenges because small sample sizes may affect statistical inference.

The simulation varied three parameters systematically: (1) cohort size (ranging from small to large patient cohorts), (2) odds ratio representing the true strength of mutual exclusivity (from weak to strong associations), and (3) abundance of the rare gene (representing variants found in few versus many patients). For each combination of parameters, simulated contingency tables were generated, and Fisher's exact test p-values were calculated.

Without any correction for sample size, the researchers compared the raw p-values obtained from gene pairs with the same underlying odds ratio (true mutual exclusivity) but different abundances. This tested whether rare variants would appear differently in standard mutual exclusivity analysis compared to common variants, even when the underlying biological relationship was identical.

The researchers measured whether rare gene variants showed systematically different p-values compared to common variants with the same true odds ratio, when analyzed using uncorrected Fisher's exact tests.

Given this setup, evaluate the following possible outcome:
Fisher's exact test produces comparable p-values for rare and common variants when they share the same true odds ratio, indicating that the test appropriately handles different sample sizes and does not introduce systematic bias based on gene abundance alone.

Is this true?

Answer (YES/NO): NO